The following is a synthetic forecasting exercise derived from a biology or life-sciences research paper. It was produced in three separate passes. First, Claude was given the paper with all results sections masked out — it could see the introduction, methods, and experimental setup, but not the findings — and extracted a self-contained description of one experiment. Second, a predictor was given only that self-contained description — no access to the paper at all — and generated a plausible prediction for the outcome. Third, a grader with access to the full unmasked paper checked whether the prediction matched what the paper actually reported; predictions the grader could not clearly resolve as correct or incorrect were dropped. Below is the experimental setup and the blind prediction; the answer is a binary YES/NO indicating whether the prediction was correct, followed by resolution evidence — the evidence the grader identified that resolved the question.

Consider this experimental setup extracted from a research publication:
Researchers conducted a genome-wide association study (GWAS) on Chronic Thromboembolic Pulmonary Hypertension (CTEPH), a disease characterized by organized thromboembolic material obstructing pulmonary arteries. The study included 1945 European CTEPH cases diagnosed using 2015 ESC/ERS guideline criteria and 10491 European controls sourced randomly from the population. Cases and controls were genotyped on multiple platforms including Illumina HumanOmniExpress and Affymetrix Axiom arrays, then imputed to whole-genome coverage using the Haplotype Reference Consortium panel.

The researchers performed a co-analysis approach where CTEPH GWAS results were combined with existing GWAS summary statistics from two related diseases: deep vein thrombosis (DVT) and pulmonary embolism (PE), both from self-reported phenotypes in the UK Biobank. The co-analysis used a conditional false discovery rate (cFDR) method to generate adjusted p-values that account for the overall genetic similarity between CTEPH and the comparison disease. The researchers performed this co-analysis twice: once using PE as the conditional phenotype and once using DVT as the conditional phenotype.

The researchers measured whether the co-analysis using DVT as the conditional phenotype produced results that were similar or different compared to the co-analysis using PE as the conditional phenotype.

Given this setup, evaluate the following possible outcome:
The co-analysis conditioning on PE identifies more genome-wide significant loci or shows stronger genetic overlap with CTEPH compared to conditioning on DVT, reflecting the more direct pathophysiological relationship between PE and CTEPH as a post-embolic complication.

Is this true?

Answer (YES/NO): NO